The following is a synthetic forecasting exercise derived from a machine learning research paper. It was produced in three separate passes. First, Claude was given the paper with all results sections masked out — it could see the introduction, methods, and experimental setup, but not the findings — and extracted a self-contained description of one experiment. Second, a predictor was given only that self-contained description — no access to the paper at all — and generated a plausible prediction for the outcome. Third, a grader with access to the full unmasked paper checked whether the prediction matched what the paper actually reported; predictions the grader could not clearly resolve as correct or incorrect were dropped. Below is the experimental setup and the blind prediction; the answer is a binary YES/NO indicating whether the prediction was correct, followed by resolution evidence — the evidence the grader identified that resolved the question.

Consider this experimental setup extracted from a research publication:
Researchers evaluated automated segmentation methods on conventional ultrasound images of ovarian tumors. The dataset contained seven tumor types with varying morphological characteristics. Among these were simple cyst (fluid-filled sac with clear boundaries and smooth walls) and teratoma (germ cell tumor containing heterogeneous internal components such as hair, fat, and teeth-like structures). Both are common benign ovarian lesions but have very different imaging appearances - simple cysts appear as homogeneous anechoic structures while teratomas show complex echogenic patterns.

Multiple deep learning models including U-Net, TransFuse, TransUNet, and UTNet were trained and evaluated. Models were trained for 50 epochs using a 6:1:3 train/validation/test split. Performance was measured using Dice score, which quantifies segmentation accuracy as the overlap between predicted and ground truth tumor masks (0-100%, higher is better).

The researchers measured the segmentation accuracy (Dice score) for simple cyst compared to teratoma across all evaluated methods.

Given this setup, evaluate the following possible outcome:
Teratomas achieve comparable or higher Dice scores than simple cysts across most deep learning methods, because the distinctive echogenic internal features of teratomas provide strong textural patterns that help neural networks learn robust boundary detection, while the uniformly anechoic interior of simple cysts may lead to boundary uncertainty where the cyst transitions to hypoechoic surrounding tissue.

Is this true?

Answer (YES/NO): NO